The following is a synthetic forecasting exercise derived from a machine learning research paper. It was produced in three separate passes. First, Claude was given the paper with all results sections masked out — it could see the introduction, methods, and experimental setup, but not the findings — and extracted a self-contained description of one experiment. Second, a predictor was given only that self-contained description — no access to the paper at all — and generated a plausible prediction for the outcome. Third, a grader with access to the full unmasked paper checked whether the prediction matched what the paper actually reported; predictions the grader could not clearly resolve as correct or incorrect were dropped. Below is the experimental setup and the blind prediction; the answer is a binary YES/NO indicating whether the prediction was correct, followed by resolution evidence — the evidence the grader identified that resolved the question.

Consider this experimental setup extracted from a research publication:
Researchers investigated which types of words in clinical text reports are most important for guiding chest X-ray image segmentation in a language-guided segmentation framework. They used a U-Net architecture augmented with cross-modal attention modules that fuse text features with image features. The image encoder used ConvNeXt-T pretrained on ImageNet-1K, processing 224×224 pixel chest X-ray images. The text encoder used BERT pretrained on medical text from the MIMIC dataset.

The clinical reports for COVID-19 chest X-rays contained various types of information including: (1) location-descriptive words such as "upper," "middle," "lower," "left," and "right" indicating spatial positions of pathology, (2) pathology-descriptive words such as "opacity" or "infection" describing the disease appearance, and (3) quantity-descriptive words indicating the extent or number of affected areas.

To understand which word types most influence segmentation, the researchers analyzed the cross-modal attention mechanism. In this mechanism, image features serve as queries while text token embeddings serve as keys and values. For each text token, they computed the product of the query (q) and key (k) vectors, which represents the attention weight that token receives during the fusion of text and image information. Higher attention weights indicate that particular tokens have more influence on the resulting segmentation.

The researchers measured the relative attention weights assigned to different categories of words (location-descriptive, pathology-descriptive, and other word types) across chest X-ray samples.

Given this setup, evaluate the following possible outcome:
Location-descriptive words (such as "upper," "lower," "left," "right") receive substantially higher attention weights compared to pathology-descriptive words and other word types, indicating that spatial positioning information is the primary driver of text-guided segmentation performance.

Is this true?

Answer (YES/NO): YES